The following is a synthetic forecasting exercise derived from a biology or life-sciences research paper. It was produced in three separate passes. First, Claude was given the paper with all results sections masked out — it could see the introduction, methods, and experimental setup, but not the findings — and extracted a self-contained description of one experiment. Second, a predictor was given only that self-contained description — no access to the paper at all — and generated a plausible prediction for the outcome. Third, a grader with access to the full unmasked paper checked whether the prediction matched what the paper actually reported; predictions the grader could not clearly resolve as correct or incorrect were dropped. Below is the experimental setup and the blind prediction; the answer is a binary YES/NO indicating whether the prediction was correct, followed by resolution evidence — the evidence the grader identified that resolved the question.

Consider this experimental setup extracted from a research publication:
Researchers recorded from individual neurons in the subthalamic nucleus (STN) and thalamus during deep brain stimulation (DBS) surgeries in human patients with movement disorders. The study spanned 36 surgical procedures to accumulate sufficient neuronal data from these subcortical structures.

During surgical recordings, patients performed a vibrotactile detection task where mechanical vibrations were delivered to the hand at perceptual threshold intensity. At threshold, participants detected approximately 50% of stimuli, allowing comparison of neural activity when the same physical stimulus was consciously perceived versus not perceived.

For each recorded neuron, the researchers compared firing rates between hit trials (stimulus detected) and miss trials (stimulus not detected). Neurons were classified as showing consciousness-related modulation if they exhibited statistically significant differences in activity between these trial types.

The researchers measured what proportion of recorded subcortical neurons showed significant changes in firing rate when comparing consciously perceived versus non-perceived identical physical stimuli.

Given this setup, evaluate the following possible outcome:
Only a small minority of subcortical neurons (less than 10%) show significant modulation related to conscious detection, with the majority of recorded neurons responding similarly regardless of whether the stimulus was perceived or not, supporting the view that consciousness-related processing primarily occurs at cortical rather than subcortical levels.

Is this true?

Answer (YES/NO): NO